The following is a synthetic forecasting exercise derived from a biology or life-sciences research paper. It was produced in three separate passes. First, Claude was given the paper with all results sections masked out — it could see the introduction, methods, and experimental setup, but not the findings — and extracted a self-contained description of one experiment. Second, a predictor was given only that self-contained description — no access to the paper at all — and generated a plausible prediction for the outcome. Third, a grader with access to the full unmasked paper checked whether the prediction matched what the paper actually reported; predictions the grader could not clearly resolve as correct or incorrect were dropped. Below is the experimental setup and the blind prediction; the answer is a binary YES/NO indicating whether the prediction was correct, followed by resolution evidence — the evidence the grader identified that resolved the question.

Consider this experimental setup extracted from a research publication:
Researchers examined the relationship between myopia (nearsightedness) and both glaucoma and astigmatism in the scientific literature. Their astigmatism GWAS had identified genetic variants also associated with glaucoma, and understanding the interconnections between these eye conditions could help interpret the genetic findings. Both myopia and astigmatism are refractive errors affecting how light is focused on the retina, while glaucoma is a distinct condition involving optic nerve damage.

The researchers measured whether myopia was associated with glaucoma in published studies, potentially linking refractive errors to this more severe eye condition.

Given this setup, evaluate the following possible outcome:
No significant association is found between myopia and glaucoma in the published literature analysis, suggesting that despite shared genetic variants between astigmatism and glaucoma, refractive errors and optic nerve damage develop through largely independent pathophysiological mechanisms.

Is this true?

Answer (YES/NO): NO